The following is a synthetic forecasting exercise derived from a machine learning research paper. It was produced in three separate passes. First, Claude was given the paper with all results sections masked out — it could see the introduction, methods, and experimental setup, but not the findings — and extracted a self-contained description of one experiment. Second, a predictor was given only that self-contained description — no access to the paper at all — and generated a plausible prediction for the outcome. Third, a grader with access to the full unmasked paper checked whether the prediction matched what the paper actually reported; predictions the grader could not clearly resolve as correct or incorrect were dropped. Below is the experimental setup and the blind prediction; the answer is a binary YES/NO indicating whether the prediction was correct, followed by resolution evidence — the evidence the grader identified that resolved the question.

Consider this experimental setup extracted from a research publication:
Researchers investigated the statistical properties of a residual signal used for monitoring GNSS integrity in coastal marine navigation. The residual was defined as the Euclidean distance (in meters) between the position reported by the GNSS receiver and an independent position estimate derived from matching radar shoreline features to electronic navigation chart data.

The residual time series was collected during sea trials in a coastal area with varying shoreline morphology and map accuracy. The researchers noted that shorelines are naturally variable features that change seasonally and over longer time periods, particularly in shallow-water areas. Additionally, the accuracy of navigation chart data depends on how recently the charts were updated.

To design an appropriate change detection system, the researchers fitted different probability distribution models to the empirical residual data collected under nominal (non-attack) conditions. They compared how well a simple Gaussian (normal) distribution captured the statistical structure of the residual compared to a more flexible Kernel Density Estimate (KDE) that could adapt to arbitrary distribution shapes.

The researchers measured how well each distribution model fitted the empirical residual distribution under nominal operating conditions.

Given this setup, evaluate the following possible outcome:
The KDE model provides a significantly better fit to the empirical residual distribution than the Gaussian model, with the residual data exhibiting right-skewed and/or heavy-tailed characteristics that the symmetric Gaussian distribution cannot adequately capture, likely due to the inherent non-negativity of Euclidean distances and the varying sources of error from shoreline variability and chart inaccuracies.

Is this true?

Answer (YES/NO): NO